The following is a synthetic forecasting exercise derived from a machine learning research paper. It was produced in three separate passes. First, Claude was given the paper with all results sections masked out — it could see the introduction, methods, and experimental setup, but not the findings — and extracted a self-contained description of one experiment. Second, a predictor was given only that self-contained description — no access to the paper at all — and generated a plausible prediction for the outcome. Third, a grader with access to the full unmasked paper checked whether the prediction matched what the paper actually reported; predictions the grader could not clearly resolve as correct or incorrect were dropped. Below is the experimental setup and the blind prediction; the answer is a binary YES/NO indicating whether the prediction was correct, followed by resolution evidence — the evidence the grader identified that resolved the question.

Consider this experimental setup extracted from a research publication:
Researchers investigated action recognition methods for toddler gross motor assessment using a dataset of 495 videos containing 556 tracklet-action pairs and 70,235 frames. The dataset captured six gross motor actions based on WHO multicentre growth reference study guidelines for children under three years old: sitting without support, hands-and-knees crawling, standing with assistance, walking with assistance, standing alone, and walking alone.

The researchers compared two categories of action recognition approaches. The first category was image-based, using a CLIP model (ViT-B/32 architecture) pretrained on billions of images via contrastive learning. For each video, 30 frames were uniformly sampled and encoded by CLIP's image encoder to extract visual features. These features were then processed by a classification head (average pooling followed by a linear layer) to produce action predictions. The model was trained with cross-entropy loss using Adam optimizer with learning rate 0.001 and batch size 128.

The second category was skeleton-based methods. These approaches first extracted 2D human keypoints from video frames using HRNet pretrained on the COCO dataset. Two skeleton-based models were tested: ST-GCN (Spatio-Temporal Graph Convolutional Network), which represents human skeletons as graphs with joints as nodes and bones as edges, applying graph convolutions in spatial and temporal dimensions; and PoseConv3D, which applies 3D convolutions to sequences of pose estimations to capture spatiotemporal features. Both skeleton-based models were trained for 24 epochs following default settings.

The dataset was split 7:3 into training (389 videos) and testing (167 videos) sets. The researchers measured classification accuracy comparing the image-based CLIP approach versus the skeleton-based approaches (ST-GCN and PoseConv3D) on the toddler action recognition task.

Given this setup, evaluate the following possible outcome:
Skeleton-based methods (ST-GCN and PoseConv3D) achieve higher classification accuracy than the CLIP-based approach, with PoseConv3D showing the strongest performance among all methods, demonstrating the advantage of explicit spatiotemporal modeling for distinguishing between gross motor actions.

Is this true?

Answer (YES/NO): YES